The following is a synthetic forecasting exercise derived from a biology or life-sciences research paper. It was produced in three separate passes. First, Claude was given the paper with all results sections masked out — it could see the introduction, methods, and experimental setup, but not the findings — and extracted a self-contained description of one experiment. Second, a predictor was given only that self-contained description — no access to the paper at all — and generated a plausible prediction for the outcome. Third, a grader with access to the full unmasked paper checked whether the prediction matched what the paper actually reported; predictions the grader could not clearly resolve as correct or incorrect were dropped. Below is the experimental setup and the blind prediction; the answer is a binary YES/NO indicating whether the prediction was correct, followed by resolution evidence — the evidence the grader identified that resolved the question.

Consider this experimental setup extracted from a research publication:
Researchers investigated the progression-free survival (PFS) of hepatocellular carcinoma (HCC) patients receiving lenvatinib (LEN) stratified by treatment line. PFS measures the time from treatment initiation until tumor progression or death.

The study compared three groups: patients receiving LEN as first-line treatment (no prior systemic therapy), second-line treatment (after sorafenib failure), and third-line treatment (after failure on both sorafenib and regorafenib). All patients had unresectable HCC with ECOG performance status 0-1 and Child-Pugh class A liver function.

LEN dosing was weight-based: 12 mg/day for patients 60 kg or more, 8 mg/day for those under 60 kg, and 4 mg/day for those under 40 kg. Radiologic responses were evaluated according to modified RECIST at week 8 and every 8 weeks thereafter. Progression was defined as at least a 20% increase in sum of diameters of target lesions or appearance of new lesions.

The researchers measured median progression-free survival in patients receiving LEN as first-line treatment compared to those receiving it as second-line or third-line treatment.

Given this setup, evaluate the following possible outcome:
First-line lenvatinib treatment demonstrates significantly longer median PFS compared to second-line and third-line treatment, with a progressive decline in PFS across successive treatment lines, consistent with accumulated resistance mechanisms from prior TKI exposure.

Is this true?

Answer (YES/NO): YES